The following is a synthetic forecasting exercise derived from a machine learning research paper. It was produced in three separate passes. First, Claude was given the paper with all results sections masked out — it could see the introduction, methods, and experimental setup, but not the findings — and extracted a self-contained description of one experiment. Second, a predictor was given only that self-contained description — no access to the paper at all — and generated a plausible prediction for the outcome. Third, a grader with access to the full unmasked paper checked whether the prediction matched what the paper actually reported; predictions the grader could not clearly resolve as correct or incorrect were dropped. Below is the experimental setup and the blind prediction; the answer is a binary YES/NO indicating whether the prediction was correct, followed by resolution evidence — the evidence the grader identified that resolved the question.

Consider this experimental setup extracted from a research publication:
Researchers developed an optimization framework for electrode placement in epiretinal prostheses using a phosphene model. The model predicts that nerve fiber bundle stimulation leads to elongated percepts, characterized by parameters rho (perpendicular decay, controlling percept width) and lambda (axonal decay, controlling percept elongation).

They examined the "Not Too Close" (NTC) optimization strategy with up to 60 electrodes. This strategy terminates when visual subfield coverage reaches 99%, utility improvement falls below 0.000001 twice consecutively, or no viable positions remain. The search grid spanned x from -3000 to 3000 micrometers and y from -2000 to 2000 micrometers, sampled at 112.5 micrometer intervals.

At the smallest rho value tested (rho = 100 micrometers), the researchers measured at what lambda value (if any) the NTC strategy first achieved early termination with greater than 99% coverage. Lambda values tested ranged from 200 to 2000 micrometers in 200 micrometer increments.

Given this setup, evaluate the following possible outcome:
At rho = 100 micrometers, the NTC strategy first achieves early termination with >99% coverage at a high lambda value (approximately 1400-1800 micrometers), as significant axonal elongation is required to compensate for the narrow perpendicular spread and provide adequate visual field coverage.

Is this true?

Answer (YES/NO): NO